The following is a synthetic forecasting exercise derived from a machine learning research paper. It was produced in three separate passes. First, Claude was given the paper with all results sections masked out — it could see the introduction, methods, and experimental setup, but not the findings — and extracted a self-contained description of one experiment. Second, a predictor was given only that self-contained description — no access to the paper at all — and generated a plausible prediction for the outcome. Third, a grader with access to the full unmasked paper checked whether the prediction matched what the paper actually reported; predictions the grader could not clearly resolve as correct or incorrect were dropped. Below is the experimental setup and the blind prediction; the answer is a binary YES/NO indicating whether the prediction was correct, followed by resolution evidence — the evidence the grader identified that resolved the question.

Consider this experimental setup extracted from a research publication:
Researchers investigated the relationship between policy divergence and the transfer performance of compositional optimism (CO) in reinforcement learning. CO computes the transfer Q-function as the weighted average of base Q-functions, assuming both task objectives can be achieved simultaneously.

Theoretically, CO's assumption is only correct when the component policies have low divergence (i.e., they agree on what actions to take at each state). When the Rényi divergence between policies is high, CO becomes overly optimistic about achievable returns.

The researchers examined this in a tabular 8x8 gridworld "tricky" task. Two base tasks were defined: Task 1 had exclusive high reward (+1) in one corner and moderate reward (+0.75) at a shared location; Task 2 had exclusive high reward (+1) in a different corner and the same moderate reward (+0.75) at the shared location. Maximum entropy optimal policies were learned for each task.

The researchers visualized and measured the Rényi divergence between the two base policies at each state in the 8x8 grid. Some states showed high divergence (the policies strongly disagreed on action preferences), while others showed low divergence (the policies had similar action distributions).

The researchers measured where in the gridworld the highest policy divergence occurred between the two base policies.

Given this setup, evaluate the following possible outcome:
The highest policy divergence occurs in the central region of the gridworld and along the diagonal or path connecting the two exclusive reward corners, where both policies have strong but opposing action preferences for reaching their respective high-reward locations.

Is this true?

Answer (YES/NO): NO